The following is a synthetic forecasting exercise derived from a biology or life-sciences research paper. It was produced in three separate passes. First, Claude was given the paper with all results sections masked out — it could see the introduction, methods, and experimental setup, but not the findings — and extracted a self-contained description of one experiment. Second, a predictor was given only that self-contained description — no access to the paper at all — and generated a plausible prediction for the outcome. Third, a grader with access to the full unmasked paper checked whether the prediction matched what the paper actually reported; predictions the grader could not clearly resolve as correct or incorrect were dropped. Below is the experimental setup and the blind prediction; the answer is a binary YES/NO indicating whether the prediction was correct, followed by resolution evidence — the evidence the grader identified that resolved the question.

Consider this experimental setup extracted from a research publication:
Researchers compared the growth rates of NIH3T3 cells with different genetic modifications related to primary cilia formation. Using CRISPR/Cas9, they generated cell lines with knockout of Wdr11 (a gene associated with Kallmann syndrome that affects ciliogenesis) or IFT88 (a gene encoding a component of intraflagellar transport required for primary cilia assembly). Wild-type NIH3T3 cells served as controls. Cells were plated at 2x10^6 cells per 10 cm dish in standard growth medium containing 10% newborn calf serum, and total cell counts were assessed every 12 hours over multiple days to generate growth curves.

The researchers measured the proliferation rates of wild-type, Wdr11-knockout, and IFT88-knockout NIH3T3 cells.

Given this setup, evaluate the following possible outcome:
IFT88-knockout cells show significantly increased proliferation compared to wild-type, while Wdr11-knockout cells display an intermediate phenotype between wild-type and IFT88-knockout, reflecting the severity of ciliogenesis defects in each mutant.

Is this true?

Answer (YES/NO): NO